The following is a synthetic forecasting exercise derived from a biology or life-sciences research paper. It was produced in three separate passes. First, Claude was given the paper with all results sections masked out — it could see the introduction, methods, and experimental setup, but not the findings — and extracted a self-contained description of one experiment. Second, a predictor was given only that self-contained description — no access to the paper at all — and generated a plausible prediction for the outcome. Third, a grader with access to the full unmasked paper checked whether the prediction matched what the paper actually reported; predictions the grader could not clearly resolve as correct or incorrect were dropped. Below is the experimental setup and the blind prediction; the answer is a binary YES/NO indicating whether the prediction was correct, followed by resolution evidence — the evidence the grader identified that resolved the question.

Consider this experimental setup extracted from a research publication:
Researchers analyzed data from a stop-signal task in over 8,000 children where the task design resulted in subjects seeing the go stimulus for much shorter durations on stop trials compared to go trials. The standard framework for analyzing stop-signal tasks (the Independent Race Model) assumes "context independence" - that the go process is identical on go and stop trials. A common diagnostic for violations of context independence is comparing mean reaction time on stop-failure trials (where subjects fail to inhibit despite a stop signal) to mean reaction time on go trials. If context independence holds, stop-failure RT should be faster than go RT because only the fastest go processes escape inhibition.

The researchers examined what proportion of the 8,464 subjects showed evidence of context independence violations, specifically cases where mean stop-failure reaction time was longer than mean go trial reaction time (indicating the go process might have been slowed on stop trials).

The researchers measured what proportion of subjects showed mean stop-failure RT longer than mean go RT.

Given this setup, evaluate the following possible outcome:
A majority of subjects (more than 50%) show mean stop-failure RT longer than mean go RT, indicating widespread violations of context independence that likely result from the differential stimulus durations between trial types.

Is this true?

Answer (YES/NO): NO